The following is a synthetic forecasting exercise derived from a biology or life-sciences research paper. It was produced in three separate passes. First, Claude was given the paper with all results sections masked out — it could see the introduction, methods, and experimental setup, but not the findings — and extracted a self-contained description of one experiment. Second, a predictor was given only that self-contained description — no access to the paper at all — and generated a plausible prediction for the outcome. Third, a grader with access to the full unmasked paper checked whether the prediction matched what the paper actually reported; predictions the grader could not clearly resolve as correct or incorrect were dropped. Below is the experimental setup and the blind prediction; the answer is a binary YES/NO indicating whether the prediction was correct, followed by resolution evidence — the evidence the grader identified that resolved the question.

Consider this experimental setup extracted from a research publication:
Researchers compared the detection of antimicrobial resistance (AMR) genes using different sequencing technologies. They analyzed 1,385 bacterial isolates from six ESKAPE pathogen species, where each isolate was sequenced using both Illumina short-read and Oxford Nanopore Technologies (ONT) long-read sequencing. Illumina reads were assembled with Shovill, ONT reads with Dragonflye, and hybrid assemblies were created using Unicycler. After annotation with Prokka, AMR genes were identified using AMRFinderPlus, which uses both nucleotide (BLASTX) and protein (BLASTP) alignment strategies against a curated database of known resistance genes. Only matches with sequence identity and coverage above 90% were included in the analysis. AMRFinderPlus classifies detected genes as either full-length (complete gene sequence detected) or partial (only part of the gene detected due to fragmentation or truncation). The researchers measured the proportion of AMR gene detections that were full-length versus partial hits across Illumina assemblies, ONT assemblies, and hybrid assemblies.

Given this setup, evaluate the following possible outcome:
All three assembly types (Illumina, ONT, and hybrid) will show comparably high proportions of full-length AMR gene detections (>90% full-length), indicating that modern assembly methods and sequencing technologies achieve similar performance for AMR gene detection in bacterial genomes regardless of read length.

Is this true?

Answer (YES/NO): NO